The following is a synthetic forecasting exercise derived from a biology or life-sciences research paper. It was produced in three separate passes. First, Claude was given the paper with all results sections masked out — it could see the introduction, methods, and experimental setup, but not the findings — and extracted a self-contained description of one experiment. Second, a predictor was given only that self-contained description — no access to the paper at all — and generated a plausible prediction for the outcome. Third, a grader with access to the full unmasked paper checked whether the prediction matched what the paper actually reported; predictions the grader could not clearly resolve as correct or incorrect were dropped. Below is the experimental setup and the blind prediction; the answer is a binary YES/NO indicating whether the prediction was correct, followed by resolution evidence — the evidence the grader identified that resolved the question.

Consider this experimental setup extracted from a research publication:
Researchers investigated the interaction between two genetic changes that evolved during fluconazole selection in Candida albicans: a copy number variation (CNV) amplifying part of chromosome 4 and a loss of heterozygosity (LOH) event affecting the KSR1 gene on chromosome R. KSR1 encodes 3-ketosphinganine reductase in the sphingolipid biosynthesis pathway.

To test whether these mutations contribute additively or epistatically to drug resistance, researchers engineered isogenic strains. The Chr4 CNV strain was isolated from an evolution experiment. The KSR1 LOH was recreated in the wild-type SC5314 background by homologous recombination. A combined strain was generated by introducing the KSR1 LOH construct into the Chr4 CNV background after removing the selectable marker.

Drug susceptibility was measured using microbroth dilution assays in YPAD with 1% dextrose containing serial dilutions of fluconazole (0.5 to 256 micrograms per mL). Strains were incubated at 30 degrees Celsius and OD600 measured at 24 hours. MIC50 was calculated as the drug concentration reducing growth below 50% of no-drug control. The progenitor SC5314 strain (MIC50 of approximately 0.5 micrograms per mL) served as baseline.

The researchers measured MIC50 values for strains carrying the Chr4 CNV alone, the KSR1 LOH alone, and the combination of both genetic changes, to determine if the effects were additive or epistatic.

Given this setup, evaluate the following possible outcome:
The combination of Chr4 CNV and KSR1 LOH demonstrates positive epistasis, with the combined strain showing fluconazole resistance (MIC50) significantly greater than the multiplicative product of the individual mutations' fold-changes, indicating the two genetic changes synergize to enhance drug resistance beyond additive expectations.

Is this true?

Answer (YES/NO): NO